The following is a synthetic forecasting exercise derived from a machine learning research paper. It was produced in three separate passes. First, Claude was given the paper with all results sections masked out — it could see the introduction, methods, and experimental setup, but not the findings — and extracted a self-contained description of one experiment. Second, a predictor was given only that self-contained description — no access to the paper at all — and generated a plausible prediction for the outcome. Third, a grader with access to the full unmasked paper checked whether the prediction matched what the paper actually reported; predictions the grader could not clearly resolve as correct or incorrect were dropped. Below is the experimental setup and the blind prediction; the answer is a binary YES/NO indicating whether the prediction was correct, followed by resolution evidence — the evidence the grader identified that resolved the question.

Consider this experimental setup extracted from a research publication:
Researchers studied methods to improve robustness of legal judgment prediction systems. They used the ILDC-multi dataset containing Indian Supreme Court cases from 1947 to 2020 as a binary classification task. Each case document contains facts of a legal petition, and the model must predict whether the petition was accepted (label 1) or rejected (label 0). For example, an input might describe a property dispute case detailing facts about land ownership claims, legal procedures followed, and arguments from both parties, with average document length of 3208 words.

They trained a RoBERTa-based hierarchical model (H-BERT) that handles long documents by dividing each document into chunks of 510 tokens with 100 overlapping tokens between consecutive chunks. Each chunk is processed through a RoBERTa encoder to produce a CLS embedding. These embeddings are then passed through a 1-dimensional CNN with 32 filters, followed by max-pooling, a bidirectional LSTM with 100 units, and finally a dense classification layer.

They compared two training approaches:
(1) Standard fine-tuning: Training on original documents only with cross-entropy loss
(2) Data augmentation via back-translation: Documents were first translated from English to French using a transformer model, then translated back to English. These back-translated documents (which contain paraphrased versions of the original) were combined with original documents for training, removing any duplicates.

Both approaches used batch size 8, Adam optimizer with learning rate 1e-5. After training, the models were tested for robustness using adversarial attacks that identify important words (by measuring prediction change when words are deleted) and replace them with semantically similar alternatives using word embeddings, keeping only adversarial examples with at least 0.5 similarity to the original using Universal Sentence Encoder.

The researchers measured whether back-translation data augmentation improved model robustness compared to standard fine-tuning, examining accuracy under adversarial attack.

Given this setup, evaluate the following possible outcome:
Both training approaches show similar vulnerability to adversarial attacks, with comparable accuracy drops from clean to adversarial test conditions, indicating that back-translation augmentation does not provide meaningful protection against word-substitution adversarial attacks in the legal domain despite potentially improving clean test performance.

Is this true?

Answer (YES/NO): NO